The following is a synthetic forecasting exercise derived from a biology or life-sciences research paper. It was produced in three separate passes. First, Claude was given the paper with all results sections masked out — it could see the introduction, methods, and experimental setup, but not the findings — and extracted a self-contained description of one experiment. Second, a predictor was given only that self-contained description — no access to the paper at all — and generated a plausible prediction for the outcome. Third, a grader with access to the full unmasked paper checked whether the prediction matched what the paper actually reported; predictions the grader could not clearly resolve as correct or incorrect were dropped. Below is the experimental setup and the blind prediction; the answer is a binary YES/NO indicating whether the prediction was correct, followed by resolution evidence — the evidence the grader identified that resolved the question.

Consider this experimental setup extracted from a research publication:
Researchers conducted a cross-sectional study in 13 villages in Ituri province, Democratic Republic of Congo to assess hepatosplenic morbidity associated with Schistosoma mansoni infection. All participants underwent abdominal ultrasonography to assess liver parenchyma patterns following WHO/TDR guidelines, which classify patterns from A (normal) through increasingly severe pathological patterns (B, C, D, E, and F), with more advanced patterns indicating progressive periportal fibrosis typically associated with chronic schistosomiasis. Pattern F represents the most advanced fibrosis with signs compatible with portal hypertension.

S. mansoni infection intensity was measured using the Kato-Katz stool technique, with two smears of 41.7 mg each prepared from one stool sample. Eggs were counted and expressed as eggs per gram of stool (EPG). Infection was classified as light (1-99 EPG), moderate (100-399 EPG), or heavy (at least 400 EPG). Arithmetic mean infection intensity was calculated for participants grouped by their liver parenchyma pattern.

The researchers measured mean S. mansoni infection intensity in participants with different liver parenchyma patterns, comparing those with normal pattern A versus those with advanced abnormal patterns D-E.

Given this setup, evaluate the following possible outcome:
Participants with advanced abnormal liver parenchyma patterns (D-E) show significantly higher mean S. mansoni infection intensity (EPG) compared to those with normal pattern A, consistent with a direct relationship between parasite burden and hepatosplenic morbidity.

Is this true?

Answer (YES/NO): NO